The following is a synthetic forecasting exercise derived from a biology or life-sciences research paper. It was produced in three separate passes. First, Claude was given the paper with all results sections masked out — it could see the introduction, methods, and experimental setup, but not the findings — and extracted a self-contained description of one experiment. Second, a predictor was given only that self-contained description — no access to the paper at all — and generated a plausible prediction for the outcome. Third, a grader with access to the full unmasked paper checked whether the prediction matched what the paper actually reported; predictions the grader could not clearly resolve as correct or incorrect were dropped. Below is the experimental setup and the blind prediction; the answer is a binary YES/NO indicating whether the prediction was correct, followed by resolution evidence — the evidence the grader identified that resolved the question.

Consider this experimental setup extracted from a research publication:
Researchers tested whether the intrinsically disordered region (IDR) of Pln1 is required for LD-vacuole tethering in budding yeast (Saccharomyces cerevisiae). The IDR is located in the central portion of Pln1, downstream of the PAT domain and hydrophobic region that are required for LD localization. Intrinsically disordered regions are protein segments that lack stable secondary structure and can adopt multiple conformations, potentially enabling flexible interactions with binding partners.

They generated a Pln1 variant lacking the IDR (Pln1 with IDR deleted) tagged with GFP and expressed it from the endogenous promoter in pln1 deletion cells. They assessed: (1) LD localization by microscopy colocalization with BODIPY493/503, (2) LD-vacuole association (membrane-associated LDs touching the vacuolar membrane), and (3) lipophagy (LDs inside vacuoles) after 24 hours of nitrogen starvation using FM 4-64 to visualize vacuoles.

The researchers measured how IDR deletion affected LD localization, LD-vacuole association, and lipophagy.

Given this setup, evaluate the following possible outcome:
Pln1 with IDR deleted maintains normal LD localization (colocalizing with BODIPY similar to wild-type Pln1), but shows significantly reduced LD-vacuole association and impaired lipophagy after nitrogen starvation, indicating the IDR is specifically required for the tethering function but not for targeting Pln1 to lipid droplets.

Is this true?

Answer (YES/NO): YES